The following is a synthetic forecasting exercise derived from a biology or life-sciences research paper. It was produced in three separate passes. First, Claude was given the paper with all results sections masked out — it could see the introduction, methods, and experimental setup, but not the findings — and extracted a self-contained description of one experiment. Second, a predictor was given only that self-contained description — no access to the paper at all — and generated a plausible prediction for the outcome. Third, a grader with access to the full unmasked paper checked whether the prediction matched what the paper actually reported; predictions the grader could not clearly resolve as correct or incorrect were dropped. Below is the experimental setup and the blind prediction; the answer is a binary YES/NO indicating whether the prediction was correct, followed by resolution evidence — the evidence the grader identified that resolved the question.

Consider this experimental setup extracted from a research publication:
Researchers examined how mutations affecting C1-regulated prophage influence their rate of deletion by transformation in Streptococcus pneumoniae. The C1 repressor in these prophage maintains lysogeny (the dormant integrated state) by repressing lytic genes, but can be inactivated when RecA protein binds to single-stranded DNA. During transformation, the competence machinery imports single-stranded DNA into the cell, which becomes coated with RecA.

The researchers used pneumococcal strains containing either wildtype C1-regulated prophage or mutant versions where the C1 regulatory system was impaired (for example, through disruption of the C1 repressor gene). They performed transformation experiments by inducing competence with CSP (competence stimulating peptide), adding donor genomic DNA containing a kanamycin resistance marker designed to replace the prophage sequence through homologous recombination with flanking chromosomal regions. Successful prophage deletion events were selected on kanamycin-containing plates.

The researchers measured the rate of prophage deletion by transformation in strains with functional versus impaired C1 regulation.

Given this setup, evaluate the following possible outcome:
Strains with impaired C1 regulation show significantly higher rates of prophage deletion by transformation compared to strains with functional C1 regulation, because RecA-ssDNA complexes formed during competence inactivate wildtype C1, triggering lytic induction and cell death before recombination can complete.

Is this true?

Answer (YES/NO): YES